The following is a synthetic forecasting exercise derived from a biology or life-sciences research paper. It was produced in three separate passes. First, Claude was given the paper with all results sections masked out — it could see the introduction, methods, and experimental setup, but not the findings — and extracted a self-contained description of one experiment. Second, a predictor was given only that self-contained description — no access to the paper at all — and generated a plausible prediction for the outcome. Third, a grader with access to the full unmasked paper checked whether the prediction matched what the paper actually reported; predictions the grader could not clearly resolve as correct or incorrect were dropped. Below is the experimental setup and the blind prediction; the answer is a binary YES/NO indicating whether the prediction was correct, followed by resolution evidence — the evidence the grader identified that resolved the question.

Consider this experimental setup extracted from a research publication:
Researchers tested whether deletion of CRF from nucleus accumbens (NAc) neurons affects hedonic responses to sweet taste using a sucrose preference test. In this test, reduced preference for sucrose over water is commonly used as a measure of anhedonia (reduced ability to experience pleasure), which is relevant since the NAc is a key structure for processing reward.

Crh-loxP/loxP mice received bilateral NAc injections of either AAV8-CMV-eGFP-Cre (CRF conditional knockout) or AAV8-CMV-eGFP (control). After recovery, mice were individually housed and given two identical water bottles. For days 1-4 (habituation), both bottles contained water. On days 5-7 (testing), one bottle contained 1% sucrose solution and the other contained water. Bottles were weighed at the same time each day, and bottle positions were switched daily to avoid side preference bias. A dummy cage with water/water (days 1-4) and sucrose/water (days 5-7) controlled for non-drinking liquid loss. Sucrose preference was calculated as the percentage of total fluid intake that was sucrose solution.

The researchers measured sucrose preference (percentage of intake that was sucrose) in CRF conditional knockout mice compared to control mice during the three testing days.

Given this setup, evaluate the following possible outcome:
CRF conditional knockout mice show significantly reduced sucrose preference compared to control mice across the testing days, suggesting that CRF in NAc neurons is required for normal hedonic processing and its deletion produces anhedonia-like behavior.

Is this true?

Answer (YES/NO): NO